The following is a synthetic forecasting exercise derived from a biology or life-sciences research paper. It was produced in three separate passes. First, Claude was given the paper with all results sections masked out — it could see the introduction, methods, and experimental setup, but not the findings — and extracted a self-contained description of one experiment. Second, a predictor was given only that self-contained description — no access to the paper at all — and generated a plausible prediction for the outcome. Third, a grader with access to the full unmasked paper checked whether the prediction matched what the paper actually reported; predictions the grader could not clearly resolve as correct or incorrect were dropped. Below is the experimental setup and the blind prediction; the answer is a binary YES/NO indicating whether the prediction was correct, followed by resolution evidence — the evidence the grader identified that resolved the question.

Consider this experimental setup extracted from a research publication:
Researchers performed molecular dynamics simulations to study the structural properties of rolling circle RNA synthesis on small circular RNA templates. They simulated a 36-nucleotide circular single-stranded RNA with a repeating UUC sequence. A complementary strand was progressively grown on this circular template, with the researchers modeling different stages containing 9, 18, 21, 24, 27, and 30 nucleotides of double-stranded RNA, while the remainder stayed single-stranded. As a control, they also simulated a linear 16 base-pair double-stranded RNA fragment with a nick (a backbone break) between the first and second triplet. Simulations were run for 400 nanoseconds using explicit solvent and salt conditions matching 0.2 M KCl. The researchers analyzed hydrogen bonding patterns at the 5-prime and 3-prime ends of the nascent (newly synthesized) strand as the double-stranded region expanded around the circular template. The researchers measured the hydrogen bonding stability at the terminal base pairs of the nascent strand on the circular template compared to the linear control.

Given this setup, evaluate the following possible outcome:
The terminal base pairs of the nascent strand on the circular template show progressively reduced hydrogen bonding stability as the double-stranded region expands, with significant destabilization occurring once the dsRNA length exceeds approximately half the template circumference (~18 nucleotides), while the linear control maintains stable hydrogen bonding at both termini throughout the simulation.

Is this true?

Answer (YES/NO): NO